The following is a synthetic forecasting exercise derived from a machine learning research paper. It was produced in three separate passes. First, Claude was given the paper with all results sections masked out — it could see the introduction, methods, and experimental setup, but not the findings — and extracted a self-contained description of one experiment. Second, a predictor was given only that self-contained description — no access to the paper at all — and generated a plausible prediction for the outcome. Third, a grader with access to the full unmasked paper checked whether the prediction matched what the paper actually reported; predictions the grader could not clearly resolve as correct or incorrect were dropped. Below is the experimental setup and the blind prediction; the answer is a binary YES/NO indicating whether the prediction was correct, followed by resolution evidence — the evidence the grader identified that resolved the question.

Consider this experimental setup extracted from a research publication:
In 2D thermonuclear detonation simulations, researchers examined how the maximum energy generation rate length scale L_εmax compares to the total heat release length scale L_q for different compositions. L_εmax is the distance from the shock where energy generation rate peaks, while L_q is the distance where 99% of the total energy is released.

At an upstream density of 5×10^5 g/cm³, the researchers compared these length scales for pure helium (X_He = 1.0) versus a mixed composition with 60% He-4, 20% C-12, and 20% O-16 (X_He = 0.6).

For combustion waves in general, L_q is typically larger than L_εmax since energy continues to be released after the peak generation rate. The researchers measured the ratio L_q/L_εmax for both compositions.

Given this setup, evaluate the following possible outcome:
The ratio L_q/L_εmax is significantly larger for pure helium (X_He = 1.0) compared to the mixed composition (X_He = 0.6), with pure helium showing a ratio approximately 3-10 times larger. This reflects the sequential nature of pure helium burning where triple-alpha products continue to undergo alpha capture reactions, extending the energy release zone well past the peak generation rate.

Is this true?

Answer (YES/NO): YES